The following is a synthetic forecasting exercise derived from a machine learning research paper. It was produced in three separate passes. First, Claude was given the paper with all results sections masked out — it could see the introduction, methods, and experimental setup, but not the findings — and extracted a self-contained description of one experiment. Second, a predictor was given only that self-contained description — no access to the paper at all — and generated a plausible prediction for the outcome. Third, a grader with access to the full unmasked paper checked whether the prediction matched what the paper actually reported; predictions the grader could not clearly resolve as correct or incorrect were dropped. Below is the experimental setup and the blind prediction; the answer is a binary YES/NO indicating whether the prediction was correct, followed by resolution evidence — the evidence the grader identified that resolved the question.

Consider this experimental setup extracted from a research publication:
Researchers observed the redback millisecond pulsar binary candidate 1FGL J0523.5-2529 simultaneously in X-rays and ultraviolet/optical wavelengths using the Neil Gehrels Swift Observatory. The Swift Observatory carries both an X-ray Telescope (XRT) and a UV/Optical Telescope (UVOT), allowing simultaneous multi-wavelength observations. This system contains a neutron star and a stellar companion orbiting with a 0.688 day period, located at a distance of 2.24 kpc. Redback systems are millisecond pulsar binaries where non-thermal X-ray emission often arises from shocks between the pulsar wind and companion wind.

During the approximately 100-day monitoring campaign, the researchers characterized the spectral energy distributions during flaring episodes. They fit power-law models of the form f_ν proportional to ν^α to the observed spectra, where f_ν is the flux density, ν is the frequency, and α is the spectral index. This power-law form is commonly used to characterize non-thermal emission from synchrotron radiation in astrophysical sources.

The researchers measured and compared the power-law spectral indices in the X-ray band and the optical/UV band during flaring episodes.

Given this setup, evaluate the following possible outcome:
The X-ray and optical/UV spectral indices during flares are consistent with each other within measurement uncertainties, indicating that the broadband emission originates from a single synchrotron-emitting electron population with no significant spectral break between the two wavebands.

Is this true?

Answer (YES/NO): NO